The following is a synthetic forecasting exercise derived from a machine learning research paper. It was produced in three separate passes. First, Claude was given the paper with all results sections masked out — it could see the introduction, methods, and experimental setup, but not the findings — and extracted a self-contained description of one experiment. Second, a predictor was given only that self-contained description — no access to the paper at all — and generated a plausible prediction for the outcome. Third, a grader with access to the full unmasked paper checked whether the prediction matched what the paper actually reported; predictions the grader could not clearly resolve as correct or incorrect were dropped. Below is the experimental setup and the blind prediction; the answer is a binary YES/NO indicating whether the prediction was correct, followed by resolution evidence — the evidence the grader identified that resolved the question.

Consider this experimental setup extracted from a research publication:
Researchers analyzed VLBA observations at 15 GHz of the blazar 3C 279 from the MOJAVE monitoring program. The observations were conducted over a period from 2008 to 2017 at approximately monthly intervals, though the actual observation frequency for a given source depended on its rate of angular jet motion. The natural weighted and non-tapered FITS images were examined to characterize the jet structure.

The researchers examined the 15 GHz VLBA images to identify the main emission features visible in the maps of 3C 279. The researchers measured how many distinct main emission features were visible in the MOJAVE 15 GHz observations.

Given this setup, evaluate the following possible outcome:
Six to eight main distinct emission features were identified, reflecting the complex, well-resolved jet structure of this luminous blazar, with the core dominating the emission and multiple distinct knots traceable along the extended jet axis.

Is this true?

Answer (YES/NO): NO